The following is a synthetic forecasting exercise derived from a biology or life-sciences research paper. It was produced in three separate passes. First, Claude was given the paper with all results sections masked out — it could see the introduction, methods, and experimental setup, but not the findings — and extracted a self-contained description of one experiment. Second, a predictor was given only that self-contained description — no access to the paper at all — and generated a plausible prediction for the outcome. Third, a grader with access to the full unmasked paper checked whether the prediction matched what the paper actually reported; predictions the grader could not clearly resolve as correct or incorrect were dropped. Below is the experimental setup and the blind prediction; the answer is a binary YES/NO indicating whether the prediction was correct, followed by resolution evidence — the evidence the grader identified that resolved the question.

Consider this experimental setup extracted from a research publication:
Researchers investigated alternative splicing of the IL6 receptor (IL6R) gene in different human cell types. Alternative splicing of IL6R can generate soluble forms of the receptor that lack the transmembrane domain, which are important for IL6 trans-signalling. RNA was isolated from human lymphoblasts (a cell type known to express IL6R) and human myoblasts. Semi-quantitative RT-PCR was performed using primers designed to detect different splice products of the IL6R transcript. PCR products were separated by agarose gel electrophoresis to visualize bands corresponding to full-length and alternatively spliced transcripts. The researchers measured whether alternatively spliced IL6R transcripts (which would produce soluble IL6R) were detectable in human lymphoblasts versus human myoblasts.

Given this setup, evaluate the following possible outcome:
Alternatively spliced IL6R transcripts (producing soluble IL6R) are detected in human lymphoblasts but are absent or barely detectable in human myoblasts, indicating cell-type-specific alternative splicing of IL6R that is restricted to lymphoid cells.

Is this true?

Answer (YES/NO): NO